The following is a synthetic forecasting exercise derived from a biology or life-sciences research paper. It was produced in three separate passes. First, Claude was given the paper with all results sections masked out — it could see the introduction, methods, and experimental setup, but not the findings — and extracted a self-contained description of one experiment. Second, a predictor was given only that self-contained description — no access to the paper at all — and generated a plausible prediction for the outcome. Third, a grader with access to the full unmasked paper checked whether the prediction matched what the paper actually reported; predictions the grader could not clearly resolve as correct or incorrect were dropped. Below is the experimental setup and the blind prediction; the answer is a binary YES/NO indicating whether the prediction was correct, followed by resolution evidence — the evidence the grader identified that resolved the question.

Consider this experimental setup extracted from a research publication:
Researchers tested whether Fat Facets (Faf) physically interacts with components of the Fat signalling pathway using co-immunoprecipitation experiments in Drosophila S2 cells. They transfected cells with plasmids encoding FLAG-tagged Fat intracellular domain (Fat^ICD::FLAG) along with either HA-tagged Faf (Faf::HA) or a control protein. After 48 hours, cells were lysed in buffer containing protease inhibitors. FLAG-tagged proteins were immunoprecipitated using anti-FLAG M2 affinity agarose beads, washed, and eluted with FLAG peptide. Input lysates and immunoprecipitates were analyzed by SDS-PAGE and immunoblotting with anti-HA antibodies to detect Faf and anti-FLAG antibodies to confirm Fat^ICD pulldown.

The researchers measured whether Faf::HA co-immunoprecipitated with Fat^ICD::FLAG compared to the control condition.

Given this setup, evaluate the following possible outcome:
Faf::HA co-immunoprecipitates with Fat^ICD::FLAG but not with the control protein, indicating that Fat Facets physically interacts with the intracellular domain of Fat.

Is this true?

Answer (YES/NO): YES